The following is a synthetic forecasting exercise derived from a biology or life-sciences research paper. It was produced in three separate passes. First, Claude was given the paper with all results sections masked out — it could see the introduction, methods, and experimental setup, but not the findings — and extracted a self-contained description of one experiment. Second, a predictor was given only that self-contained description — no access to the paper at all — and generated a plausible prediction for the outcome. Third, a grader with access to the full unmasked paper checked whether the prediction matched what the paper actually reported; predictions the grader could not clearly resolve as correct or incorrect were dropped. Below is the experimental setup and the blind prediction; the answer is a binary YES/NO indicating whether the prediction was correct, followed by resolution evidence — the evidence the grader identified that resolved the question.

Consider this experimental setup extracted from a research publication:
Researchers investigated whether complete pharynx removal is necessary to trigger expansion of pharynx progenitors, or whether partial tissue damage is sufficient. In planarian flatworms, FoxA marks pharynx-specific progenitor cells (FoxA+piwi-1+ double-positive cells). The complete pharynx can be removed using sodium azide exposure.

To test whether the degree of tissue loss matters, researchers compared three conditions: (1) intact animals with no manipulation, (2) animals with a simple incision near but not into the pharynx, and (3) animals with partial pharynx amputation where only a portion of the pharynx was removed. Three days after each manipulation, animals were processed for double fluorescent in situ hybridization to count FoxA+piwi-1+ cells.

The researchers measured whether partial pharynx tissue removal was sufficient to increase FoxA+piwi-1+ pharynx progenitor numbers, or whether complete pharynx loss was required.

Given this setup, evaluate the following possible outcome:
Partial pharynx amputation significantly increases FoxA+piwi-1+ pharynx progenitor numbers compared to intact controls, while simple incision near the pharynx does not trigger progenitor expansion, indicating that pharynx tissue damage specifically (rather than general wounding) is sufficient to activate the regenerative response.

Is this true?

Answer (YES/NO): NO